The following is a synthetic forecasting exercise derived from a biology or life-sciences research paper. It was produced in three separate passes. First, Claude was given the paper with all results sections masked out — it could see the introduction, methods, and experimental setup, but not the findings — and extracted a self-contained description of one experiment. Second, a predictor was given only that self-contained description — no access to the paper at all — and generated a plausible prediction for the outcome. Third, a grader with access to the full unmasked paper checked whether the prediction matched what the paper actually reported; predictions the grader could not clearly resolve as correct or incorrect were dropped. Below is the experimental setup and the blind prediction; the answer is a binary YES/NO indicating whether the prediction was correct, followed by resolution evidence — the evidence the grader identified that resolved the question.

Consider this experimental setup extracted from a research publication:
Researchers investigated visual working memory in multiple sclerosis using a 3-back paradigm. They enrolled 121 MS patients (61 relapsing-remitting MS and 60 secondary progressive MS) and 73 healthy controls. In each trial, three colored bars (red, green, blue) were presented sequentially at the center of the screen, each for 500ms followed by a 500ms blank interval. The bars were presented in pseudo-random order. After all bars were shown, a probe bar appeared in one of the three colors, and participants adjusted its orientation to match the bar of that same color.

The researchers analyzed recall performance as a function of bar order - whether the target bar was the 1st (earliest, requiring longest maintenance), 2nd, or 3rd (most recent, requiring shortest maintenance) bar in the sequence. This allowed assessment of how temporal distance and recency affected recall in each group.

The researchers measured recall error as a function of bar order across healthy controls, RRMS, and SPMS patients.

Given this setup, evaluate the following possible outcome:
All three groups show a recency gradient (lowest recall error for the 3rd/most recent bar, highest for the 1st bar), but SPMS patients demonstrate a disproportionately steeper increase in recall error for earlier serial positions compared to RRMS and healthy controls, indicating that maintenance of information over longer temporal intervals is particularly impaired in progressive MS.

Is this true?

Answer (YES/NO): NO